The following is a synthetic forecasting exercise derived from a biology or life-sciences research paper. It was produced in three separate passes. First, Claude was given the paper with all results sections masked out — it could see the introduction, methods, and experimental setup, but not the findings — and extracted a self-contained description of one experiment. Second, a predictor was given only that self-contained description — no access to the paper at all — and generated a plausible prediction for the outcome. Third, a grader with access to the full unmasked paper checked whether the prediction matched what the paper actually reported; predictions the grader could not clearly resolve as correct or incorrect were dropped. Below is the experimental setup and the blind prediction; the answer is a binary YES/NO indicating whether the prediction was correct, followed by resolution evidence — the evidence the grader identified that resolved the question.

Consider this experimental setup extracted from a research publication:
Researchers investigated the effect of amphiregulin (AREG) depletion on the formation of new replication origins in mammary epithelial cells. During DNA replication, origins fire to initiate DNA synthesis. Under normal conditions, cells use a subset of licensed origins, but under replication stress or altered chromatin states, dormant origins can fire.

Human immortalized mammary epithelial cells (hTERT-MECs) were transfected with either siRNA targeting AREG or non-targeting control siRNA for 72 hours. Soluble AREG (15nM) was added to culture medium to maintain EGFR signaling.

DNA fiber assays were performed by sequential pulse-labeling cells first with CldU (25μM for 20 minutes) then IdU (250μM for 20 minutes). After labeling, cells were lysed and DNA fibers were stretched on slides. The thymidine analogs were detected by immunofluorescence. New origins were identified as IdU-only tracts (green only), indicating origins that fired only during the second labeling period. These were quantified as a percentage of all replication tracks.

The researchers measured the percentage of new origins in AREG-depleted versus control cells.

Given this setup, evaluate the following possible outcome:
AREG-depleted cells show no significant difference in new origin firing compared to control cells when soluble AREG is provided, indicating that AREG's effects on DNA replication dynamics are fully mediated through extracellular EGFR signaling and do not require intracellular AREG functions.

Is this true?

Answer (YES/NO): NO